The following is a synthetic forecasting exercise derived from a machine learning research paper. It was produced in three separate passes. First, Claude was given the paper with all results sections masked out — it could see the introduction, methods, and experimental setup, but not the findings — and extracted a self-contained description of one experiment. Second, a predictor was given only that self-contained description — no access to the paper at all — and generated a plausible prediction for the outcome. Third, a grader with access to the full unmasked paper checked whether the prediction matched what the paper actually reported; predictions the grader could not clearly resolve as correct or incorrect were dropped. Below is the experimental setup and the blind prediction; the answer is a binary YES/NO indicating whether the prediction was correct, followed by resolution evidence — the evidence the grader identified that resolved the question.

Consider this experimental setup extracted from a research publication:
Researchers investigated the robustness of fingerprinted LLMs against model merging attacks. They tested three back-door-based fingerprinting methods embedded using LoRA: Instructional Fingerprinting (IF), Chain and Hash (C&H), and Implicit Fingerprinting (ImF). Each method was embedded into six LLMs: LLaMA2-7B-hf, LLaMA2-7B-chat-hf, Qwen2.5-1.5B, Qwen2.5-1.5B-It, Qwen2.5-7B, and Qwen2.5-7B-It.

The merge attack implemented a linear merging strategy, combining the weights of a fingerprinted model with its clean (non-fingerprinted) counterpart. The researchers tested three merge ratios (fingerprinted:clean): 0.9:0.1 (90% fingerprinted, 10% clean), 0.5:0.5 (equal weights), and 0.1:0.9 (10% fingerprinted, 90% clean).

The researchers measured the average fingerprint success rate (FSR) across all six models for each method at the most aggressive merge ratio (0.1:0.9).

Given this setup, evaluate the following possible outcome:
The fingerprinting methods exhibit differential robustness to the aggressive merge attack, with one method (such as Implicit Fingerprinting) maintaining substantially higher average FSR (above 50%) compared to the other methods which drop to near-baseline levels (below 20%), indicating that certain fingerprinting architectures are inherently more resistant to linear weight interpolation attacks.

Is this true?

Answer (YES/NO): NO